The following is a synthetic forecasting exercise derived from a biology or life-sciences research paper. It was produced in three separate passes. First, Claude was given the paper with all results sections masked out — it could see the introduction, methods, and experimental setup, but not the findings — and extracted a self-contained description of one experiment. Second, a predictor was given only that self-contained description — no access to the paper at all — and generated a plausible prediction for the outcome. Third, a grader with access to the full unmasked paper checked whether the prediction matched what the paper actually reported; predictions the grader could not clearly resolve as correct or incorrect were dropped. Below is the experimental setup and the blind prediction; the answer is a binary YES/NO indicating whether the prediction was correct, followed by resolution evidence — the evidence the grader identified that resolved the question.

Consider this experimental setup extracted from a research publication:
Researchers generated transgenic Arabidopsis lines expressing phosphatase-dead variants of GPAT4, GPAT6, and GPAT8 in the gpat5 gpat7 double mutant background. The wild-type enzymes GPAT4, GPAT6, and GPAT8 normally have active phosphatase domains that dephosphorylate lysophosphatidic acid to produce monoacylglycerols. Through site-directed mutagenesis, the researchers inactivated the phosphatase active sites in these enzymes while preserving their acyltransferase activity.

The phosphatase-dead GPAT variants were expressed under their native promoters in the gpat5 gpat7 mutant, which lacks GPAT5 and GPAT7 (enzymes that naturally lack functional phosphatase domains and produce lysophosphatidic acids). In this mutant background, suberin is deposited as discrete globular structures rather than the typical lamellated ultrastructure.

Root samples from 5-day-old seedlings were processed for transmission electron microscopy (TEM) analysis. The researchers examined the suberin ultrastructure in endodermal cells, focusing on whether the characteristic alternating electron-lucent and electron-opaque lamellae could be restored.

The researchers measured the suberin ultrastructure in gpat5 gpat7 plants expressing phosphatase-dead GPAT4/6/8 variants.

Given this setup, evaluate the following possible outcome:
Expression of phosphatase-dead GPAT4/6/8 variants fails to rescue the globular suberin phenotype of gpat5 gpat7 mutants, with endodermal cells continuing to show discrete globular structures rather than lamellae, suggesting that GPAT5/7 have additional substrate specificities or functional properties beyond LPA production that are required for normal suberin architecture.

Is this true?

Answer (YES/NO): NO